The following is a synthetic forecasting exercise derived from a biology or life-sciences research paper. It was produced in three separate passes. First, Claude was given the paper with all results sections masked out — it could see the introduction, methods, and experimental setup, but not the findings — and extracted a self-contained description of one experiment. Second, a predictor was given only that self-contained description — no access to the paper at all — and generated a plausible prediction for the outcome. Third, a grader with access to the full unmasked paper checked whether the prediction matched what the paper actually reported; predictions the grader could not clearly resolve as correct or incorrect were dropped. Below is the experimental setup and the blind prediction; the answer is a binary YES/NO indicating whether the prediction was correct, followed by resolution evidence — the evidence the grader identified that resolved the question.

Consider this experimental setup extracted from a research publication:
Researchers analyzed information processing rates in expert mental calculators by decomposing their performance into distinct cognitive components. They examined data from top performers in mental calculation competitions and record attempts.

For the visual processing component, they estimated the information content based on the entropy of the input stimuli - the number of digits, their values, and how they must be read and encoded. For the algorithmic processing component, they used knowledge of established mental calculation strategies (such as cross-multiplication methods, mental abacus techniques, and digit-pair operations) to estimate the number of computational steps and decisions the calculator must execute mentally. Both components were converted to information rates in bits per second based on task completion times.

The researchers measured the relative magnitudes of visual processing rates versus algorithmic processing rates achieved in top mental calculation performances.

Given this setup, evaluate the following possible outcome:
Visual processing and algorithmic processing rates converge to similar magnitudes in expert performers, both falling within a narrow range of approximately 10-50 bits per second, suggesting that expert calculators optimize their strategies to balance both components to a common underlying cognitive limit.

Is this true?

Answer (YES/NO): NO